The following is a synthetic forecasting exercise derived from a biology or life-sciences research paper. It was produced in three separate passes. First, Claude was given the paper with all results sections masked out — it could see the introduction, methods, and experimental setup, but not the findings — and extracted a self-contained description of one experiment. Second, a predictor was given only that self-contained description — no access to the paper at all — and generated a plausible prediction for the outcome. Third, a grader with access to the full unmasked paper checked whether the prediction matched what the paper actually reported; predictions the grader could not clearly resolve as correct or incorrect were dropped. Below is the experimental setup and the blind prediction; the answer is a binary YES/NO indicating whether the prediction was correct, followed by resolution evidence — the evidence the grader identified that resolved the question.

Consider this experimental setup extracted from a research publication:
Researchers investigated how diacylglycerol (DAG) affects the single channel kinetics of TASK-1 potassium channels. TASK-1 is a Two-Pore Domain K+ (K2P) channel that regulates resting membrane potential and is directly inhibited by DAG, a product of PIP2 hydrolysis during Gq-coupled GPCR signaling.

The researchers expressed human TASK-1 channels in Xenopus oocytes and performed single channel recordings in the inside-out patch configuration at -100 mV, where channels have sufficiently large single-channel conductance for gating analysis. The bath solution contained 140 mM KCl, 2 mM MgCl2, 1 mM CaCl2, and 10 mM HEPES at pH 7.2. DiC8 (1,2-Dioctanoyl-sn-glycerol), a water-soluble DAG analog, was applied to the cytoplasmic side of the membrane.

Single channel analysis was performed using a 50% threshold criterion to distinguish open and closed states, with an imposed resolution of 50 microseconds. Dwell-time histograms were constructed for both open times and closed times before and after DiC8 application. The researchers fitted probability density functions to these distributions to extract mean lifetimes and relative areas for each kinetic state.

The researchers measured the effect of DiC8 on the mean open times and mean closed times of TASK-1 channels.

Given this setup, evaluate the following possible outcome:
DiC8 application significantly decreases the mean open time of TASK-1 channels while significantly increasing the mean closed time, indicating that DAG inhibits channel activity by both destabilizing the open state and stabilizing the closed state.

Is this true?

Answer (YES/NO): NO